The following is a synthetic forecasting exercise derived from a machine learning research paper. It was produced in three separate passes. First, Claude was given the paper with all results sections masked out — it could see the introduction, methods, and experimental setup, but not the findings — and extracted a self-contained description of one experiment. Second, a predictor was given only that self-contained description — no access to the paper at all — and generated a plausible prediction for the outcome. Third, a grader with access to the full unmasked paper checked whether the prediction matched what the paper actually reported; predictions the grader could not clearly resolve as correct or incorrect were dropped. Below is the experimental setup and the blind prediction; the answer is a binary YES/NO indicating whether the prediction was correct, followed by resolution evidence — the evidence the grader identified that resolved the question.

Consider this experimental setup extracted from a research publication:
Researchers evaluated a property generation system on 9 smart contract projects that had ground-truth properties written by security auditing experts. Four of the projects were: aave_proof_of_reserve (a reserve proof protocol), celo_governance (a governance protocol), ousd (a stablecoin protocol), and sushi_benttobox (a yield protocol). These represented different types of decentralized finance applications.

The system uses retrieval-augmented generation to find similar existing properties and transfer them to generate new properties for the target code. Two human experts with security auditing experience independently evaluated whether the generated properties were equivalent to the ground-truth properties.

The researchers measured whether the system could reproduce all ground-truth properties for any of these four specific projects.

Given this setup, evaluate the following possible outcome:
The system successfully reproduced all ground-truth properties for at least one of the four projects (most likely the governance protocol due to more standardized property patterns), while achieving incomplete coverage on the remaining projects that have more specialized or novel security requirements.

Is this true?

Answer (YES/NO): NO